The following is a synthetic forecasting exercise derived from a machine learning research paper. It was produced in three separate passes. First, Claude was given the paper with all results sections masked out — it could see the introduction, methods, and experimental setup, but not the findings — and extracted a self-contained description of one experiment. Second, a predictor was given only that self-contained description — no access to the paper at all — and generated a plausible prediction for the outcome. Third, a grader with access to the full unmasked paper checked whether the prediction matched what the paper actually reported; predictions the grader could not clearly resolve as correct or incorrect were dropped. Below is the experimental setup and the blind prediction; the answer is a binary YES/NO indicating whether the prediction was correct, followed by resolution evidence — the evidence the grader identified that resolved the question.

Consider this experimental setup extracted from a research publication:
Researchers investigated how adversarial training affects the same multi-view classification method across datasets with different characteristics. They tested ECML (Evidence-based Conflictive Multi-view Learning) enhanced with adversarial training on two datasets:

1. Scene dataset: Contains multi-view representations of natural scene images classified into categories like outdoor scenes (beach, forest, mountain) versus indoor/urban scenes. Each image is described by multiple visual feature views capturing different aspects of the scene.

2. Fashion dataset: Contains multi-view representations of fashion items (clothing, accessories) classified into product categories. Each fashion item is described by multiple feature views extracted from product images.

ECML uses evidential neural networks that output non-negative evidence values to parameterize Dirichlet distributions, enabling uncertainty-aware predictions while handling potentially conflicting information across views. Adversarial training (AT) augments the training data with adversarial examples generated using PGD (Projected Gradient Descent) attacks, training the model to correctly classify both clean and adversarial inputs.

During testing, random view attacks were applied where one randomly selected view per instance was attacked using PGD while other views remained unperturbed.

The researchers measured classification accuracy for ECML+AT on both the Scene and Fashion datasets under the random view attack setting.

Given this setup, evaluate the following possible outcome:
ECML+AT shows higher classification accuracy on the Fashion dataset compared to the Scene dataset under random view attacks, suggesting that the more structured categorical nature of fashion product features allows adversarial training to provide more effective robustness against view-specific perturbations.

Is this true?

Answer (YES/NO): YES